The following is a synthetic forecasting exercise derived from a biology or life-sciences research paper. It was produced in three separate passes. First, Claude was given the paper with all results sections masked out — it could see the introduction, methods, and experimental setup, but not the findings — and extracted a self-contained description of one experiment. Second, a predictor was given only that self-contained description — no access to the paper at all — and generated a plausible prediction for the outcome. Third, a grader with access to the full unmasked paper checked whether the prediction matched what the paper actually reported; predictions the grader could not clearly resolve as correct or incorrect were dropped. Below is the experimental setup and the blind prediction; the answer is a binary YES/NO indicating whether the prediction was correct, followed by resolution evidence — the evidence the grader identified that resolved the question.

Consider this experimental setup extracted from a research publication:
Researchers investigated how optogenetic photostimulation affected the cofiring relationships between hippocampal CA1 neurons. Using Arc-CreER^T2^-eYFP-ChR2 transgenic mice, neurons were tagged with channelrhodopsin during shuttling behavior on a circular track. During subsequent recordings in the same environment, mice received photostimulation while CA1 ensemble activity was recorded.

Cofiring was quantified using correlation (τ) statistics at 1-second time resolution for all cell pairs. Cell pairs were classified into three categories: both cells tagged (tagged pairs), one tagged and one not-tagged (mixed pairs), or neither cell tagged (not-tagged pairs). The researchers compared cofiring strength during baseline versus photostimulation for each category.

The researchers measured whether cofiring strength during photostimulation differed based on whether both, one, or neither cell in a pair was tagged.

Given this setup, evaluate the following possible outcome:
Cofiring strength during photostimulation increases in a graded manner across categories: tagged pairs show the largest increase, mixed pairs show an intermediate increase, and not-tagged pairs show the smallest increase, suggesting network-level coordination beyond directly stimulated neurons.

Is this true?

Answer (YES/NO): NO